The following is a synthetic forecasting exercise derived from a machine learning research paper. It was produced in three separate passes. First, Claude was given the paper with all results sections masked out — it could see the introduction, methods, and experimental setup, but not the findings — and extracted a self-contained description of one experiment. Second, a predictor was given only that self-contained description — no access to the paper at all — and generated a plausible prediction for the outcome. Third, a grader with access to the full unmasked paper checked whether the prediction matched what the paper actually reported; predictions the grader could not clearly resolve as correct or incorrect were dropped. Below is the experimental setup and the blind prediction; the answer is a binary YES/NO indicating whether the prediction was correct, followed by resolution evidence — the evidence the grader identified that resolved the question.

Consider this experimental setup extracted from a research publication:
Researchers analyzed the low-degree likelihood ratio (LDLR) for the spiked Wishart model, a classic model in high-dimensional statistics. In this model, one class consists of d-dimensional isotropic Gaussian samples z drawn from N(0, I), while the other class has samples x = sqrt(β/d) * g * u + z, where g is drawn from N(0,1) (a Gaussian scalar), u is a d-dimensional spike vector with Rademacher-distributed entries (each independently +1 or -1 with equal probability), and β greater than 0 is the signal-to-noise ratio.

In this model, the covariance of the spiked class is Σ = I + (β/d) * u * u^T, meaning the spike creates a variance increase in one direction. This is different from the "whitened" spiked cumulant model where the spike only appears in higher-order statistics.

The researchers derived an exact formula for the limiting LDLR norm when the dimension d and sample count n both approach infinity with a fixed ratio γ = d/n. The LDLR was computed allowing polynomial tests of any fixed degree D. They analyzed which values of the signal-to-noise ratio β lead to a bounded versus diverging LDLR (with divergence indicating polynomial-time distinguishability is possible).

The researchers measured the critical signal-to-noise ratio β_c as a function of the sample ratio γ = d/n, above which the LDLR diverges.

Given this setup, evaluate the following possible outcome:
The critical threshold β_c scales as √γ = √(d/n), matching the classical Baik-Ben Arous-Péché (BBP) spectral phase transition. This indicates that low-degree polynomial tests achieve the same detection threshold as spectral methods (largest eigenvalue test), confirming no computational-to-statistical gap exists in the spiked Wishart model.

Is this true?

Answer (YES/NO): YES